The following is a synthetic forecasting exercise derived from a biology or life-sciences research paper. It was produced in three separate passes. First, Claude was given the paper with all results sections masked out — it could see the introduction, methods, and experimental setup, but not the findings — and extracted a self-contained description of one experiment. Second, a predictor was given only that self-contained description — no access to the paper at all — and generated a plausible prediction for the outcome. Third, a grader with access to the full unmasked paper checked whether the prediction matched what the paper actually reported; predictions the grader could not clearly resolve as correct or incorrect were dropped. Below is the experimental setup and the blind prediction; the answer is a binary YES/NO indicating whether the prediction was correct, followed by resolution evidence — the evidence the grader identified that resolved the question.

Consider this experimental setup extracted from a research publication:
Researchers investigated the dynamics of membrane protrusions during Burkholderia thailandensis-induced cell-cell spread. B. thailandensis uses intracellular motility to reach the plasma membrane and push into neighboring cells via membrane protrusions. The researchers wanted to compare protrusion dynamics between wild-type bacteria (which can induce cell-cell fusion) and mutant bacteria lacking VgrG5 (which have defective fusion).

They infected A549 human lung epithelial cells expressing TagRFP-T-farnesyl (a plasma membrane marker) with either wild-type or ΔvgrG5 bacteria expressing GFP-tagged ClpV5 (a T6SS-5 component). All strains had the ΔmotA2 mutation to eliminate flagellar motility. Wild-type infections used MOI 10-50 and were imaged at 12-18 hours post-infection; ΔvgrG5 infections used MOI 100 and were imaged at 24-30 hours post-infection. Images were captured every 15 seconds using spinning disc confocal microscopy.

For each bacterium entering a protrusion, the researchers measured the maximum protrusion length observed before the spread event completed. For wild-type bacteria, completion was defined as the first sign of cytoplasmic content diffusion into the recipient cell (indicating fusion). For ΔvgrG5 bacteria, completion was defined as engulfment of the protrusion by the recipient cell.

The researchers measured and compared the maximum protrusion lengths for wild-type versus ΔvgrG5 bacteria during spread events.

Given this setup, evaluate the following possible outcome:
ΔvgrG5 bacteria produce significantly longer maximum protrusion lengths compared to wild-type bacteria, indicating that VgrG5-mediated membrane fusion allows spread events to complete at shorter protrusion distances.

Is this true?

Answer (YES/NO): NO